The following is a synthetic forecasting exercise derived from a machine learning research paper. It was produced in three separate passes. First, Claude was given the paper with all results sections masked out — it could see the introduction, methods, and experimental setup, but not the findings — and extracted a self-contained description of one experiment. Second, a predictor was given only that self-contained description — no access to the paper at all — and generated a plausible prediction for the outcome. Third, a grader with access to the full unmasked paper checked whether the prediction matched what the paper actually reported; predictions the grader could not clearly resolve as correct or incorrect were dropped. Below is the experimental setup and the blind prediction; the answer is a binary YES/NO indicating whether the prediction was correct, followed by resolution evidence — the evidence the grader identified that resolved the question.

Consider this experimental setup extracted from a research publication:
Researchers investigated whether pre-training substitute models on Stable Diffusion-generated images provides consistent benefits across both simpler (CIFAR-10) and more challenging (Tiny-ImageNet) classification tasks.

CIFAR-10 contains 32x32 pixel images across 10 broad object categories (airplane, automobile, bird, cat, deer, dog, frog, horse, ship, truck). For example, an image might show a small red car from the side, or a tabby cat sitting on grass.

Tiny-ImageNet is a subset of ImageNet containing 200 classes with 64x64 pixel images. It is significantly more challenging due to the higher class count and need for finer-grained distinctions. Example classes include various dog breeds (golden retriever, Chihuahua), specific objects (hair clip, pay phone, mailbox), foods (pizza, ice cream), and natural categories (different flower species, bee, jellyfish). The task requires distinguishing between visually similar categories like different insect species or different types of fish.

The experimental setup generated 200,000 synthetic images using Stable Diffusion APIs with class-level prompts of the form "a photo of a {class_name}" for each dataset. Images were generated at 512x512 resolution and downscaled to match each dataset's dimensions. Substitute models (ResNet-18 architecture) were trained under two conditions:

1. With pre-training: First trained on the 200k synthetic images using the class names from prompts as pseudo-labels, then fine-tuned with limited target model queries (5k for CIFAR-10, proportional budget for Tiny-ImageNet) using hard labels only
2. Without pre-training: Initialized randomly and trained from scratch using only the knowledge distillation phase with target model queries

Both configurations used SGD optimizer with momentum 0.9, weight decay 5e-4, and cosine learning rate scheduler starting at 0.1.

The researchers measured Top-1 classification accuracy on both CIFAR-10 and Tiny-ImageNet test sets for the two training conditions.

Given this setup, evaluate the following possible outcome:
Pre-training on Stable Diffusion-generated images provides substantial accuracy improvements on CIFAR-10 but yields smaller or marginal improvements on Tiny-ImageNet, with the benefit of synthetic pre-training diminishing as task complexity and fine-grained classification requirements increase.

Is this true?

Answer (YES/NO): YES